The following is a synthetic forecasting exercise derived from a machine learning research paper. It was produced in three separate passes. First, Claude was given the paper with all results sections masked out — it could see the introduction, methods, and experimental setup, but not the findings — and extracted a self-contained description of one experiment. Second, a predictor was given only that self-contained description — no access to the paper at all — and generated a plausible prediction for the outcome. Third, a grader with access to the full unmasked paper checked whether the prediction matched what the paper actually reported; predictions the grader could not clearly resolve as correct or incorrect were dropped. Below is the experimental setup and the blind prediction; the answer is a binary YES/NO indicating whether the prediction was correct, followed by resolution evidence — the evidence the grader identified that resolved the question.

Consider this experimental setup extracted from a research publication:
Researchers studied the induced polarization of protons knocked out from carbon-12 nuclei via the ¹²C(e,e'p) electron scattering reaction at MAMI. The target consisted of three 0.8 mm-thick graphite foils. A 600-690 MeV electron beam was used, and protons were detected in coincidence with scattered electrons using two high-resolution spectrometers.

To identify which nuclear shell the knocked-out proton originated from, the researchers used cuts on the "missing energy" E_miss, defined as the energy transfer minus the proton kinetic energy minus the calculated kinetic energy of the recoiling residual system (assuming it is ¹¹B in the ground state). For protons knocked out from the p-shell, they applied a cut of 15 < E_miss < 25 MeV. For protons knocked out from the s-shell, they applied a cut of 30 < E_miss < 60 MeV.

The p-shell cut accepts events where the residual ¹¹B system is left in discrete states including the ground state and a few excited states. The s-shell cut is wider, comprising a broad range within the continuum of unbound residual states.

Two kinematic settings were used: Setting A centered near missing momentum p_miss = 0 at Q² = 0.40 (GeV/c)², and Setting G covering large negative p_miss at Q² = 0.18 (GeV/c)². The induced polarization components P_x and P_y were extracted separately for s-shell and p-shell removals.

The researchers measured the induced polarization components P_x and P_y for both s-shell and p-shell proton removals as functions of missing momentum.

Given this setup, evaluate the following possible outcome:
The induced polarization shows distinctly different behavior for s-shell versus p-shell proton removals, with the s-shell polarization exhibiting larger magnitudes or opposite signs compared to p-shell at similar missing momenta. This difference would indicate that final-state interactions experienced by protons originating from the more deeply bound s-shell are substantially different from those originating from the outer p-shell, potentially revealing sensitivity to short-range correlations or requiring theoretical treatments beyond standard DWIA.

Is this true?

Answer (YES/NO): NO